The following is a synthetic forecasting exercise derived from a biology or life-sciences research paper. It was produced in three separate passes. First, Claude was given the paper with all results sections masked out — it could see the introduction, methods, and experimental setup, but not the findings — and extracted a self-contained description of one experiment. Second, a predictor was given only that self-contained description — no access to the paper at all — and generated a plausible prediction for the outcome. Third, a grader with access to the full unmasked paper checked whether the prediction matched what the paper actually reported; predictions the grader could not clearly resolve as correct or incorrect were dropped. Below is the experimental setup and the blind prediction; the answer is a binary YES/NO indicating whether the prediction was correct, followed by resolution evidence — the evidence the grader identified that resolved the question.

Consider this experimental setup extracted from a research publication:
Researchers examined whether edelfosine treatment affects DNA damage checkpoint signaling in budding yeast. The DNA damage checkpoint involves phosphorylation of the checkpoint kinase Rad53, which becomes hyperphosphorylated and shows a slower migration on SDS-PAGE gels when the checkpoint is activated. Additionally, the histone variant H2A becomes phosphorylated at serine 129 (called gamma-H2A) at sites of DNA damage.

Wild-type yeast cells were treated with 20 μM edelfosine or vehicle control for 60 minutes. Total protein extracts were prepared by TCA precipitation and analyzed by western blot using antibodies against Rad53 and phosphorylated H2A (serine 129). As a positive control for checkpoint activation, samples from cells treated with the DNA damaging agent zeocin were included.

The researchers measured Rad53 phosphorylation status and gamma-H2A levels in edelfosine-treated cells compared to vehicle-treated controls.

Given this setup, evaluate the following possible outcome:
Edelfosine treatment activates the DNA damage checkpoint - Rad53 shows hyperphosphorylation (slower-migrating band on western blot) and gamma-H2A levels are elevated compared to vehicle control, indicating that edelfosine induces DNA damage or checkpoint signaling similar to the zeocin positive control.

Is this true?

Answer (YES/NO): NO